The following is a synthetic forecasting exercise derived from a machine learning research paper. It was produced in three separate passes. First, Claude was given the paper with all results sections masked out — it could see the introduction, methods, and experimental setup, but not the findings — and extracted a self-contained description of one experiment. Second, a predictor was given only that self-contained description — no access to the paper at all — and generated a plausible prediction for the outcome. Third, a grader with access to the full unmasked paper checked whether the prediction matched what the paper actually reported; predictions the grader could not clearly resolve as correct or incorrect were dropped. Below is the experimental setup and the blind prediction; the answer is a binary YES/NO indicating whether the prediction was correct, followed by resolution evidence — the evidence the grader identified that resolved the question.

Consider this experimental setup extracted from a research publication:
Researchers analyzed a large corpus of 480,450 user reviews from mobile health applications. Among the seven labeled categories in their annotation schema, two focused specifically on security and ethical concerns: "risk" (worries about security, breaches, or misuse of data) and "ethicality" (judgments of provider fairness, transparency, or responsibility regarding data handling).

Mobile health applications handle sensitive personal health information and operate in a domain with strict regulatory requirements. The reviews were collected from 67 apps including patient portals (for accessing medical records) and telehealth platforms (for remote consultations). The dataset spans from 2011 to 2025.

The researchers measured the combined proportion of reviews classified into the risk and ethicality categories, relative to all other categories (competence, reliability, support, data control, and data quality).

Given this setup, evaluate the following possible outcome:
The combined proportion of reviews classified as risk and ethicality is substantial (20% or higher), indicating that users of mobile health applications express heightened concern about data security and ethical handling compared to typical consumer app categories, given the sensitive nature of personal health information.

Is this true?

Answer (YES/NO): NO